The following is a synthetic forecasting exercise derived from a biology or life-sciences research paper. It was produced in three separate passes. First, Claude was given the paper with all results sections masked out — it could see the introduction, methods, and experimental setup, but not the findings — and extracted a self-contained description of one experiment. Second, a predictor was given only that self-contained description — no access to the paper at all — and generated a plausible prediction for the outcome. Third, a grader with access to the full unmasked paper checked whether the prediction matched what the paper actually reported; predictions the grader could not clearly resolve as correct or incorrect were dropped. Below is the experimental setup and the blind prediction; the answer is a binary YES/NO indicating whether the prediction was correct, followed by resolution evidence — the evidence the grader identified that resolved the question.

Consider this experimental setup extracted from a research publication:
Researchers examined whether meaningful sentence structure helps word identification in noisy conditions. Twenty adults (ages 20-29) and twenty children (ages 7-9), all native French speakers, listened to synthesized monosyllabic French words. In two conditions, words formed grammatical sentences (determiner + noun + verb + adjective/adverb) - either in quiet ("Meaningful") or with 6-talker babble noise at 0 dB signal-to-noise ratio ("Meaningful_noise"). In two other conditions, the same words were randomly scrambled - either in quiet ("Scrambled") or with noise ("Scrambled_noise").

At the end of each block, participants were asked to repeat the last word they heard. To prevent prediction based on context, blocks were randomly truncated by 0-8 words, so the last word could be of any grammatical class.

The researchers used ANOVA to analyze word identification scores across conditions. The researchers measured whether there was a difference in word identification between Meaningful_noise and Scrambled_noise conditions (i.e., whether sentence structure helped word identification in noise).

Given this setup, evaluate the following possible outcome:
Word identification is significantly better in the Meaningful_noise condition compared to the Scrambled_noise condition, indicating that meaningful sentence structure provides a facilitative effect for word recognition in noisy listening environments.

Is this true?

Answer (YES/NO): YES